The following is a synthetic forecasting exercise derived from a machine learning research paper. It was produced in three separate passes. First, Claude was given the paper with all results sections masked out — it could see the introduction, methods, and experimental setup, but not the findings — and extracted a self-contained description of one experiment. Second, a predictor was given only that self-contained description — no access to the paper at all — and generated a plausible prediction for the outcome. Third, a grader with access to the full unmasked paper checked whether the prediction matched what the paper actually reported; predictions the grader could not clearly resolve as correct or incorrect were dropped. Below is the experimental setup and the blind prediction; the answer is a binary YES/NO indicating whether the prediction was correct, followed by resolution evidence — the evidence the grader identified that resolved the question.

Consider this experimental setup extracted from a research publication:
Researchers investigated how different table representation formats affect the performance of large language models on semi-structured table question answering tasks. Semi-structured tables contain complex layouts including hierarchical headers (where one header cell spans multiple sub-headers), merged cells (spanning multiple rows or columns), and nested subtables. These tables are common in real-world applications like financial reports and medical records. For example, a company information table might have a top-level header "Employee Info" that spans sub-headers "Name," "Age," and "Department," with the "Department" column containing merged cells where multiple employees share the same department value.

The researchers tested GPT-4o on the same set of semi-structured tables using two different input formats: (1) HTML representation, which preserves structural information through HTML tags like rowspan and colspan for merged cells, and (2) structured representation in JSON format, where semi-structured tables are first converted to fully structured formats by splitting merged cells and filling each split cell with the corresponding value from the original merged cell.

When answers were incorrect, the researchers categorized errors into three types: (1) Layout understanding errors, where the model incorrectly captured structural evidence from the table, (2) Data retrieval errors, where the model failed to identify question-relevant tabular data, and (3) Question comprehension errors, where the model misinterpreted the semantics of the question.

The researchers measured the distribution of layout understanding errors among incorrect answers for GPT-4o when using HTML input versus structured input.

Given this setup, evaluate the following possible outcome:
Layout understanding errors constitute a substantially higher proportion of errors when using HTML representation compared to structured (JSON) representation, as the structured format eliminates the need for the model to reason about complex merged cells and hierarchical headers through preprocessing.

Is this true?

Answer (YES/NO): YES